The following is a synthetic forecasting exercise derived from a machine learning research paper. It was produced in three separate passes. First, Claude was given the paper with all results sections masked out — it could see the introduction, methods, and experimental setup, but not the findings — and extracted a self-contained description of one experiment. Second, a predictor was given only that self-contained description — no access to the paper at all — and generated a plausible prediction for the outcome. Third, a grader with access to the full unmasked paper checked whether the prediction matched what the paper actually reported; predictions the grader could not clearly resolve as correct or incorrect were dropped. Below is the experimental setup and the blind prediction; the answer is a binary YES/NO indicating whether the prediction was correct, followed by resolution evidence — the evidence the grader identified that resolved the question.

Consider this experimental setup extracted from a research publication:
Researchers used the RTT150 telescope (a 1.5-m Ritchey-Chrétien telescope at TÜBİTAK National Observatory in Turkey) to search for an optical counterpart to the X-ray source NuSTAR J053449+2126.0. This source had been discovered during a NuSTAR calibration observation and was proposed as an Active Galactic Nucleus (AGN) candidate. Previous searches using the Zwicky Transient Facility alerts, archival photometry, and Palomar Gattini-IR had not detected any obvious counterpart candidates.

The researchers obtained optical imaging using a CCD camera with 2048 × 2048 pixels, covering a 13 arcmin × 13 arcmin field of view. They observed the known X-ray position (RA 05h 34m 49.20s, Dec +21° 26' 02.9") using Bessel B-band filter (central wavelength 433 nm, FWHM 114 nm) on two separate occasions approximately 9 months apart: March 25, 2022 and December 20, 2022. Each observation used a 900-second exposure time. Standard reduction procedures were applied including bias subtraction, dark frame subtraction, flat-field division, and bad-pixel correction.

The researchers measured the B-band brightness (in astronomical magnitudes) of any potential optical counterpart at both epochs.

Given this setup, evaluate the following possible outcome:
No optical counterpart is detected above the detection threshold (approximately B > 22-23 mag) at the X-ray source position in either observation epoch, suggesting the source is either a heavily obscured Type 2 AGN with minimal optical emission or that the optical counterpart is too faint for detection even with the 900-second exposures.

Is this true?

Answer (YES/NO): NO